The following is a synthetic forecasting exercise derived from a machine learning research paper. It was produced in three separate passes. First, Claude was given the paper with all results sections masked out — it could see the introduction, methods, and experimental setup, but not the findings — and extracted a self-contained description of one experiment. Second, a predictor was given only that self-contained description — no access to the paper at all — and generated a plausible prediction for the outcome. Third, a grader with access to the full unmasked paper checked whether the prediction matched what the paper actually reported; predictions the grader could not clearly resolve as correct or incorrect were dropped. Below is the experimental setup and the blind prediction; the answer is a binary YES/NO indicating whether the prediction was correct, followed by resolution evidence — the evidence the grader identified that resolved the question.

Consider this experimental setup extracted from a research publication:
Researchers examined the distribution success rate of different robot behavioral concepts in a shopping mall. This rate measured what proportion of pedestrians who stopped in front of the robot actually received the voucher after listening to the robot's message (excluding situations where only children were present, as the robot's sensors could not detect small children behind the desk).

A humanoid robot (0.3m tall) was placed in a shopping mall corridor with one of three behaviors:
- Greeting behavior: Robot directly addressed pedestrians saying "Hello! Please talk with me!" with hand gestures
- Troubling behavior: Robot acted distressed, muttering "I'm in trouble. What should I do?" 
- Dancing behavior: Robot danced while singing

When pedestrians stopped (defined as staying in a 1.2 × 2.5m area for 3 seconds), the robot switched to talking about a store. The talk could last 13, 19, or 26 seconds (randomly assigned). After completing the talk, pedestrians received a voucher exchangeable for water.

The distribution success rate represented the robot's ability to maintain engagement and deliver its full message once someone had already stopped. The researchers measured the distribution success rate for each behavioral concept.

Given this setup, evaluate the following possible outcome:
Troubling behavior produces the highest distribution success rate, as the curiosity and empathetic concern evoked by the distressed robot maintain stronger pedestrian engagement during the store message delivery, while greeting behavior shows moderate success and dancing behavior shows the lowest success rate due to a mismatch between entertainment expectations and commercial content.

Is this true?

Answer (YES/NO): YES